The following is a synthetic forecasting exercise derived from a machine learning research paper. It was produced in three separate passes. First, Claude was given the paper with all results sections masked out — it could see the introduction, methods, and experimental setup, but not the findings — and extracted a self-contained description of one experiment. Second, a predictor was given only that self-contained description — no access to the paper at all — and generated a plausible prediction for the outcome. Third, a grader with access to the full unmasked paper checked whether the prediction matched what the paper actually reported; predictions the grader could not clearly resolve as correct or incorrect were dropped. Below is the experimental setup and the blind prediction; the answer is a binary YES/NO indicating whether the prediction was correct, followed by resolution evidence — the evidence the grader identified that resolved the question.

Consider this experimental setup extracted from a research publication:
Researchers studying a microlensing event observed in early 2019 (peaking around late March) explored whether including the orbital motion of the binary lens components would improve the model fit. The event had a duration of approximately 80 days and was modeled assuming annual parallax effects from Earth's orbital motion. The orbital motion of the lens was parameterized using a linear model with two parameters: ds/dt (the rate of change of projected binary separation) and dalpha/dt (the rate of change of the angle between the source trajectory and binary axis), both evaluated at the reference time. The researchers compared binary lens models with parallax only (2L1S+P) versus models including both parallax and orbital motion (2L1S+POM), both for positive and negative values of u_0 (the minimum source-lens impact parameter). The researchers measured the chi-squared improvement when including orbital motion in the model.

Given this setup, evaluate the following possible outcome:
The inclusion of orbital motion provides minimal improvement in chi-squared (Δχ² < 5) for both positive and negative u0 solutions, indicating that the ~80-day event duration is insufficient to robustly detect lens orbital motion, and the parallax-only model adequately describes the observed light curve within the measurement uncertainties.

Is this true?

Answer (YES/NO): NO